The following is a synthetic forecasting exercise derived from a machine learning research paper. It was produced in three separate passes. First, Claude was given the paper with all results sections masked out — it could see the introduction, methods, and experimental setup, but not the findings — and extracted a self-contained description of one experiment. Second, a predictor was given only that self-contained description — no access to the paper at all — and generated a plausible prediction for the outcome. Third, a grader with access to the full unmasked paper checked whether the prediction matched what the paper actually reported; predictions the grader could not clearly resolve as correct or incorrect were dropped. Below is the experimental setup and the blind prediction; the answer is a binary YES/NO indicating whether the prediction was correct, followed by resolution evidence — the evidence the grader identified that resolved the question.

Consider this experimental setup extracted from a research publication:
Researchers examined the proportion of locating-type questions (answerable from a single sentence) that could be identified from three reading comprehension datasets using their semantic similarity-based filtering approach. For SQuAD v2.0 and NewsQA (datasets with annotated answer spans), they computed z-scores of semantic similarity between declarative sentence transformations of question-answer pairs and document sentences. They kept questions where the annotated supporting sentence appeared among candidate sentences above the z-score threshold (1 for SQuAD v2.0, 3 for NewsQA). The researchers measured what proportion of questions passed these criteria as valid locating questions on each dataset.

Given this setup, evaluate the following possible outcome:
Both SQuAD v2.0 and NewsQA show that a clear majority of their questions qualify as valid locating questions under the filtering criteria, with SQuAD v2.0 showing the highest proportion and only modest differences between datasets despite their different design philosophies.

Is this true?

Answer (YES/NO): NO